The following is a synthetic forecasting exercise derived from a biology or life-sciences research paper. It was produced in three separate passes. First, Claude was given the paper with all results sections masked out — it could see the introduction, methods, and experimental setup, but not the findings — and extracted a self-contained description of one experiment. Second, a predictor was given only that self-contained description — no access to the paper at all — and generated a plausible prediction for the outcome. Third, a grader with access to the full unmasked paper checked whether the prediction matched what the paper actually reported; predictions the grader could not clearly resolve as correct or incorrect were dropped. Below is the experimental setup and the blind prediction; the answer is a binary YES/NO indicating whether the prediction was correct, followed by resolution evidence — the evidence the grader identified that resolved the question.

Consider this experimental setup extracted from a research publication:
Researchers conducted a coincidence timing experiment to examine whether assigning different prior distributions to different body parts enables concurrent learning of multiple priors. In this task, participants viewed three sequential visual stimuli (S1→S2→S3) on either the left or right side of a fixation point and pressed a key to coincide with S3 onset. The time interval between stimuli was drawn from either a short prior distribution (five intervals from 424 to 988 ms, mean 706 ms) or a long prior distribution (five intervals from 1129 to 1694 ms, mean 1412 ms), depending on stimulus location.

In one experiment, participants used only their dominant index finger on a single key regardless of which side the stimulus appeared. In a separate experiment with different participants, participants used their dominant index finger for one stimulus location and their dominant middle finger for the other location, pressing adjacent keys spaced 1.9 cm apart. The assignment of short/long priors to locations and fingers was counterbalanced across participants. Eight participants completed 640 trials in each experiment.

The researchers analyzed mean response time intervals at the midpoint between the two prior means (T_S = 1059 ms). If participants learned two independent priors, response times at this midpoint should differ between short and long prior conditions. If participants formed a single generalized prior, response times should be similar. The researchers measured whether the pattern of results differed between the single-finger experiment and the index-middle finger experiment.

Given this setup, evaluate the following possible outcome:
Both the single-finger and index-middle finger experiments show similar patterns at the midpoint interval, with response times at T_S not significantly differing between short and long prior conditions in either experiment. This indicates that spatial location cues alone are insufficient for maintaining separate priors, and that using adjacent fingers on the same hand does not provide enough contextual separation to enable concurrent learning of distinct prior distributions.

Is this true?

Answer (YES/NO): NO